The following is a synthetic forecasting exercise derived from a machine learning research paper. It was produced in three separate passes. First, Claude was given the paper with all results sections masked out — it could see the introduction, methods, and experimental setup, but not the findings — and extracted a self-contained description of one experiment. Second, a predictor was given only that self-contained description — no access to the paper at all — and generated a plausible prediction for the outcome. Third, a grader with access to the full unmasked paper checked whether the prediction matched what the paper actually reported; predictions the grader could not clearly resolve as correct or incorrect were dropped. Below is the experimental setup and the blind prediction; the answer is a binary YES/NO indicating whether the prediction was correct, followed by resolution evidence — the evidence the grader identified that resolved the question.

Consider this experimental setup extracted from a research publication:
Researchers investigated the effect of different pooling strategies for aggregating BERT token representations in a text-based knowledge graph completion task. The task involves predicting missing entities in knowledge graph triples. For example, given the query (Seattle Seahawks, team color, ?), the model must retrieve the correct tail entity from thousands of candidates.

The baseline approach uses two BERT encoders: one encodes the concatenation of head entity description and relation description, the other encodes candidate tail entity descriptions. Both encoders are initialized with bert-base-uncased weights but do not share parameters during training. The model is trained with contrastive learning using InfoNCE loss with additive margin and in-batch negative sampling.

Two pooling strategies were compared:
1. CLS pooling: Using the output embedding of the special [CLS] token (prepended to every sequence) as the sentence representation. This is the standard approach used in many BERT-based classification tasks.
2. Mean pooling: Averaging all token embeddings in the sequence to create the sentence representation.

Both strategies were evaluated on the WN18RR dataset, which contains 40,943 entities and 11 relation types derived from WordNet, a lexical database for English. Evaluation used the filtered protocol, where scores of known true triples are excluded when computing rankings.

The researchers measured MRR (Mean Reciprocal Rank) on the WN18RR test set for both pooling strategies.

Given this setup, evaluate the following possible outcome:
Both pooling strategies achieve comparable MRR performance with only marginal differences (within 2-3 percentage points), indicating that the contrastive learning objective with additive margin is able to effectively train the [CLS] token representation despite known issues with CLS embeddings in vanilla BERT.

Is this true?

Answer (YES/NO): NO